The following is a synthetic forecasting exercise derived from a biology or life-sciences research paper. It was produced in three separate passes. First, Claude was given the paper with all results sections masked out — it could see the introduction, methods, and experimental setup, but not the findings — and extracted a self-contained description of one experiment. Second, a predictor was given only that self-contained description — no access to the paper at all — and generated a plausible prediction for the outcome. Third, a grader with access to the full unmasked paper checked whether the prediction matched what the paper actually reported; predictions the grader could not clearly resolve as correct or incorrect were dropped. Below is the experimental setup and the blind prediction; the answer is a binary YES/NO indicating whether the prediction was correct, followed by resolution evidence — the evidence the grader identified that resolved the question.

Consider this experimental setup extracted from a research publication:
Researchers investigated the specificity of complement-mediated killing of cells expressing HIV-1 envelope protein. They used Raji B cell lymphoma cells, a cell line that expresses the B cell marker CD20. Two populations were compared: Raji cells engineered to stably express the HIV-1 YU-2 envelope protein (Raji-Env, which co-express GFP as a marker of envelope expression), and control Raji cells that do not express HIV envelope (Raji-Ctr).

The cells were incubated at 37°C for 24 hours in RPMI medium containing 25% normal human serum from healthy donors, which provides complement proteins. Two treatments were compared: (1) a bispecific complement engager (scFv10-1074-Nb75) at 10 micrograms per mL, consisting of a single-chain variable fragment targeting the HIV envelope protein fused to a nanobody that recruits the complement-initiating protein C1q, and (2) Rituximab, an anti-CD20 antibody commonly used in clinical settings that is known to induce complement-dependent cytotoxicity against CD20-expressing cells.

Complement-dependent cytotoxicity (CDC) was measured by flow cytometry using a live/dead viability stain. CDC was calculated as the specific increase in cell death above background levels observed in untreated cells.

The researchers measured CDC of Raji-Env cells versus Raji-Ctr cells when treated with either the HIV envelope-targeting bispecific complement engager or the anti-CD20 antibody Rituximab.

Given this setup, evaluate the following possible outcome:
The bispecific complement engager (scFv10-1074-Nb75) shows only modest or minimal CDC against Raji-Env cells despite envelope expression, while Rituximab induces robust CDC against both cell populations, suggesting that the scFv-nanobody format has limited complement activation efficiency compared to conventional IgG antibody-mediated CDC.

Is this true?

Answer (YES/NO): NO